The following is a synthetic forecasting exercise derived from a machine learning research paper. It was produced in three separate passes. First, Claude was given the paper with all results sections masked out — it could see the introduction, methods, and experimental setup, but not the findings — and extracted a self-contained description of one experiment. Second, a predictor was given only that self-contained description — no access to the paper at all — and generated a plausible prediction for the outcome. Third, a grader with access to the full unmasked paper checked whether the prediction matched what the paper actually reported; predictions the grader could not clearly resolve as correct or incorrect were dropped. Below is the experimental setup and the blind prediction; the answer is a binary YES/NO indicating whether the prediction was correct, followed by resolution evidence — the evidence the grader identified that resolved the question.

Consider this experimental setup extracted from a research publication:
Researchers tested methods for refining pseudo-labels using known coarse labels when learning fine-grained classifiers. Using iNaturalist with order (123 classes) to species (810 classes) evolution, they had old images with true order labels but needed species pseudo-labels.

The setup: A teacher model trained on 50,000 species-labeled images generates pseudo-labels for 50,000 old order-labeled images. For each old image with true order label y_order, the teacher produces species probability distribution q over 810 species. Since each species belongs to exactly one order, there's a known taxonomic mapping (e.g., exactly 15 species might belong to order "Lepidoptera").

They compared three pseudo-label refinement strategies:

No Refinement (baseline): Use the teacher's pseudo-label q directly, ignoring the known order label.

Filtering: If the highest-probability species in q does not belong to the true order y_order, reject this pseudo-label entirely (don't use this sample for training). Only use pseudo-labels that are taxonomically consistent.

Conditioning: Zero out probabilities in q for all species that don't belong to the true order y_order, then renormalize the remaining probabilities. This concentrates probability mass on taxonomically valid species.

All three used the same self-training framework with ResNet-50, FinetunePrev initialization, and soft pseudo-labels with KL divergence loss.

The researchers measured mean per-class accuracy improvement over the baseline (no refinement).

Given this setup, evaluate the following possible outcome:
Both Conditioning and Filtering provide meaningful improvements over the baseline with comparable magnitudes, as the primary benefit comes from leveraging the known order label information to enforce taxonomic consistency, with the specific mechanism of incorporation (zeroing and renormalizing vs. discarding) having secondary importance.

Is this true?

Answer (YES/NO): NO